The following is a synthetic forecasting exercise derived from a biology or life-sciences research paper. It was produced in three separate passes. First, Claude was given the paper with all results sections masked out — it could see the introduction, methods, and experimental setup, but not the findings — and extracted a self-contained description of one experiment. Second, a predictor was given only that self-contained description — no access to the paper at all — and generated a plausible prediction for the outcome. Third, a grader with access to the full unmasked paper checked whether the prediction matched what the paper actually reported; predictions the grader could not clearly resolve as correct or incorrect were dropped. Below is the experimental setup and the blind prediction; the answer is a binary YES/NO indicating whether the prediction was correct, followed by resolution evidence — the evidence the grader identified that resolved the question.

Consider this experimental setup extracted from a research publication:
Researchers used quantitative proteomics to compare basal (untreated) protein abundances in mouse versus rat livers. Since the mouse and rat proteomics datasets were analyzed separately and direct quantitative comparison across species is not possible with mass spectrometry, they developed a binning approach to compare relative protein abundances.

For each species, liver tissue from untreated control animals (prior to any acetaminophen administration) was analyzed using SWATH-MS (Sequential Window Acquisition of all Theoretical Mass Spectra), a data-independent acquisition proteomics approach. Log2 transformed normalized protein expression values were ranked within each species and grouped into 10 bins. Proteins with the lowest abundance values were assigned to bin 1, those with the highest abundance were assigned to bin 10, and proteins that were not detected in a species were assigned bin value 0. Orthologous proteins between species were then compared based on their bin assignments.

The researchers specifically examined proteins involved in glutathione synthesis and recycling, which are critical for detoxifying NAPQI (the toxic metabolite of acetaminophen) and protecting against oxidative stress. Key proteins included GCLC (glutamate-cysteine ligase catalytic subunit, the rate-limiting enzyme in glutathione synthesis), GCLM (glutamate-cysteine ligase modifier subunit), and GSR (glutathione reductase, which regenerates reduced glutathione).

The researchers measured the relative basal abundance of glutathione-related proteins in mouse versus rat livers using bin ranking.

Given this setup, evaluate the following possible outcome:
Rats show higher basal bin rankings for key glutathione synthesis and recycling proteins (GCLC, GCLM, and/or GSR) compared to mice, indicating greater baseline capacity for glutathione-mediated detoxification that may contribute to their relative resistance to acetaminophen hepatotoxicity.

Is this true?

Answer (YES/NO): YES